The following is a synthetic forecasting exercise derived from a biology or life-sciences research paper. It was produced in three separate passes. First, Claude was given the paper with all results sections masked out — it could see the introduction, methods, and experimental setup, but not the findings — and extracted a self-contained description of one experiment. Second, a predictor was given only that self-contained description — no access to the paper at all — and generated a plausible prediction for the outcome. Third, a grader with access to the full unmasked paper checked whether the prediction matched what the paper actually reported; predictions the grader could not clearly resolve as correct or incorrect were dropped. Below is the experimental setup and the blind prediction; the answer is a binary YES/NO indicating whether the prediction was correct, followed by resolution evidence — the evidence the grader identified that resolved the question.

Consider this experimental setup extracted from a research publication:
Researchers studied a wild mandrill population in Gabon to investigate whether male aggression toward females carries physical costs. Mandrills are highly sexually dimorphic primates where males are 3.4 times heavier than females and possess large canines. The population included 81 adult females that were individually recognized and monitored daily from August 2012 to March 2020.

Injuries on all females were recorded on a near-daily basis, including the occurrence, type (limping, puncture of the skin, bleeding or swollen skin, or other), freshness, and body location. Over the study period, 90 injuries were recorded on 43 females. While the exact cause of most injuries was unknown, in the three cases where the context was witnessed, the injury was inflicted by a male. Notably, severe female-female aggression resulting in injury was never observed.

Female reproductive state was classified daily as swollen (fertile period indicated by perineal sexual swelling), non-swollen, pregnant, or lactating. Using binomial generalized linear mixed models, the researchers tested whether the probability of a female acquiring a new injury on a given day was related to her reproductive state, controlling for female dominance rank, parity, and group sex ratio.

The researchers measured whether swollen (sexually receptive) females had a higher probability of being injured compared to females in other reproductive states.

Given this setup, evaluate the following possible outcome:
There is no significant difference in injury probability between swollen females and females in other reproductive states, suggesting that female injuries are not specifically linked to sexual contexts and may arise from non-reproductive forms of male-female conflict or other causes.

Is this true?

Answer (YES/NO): NO